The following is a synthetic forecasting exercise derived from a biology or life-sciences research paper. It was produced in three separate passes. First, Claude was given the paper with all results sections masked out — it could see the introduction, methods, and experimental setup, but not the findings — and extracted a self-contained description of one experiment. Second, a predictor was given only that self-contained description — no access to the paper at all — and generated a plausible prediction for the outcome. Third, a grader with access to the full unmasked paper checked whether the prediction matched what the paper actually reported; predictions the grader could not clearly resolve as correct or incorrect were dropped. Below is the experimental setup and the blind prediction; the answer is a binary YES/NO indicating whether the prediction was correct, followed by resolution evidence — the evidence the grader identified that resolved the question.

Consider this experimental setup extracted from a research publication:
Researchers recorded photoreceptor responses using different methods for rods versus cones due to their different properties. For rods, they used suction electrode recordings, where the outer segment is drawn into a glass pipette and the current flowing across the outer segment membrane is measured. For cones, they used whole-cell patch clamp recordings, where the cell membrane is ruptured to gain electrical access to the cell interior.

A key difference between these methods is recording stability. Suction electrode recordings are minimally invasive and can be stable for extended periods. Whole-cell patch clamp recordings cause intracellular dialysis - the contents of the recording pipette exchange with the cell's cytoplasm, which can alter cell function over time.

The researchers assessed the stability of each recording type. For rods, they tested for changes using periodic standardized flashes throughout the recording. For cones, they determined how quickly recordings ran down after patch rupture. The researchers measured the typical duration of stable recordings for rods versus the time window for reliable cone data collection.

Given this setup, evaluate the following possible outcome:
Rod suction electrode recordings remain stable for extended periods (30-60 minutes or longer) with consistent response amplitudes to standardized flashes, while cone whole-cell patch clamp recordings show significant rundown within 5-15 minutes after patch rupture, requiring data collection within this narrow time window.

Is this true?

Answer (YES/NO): NO